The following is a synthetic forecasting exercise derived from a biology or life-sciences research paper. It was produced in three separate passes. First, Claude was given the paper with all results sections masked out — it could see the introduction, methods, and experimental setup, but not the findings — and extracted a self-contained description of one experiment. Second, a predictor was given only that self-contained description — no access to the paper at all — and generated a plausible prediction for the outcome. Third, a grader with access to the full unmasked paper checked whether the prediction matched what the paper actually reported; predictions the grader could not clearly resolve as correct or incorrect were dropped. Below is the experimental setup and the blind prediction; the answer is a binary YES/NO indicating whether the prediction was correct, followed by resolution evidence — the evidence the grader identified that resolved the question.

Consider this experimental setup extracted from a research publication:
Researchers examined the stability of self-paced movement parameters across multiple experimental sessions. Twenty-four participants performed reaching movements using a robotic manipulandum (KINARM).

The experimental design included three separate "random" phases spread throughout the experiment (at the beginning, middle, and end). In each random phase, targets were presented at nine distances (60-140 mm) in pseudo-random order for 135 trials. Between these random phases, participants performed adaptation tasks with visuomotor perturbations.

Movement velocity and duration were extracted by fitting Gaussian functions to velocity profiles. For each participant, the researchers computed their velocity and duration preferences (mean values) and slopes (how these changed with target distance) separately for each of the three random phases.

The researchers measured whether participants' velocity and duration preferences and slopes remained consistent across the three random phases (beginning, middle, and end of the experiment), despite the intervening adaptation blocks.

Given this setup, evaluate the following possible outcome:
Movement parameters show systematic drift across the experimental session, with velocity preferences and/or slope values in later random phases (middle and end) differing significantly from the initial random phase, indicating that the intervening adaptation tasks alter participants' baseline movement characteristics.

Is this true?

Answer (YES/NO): NO